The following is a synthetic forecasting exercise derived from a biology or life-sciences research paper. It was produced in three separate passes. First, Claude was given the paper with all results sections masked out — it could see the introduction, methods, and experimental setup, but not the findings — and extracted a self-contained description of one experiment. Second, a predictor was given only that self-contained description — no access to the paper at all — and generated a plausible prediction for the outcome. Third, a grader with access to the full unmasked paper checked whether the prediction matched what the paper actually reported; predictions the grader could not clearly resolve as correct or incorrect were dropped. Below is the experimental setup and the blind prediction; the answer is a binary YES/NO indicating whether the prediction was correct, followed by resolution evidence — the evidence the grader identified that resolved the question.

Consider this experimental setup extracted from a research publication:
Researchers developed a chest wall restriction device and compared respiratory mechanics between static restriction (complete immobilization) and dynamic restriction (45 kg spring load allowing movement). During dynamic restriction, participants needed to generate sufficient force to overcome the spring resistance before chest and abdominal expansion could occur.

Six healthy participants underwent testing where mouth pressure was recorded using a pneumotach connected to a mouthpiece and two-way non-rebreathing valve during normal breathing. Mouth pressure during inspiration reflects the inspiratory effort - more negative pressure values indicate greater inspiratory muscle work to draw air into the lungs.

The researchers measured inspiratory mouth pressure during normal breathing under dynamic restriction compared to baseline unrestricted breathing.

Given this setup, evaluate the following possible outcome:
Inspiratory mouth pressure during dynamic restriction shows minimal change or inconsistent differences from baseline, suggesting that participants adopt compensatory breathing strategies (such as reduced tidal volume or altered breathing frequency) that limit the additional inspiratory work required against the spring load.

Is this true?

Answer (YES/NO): NO